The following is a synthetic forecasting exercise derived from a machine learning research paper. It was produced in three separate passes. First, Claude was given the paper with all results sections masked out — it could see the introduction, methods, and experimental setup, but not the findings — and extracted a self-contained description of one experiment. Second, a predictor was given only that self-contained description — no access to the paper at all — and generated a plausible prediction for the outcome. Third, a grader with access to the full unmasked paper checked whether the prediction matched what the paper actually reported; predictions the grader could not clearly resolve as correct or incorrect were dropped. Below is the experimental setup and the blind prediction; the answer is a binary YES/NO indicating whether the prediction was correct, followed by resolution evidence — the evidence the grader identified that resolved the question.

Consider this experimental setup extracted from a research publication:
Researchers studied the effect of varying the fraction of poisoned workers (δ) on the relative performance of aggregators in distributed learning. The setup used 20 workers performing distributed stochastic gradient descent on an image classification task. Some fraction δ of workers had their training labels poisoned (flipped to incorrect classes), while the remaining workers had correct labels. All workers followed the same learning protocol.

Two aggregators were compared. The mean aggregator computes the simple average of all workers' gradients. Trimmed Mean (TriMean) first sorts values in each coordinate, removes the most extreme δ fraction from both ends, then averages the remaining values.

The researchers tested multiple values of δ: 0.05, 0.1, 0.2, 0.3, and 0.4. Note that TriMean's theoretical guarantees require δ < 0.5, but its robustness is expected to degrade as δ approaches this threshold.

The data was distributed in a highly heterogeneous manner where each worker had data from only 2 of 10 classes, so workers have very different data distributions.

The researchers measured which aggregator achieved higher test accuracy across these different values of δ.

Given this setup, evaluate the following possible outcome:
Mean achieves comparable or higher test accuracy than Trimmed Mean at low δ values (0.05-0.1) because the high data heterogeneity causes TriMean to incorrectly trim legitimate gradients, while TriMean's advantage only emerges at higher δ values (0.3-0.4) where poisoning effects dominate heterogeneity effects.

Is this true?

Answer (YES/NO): NO